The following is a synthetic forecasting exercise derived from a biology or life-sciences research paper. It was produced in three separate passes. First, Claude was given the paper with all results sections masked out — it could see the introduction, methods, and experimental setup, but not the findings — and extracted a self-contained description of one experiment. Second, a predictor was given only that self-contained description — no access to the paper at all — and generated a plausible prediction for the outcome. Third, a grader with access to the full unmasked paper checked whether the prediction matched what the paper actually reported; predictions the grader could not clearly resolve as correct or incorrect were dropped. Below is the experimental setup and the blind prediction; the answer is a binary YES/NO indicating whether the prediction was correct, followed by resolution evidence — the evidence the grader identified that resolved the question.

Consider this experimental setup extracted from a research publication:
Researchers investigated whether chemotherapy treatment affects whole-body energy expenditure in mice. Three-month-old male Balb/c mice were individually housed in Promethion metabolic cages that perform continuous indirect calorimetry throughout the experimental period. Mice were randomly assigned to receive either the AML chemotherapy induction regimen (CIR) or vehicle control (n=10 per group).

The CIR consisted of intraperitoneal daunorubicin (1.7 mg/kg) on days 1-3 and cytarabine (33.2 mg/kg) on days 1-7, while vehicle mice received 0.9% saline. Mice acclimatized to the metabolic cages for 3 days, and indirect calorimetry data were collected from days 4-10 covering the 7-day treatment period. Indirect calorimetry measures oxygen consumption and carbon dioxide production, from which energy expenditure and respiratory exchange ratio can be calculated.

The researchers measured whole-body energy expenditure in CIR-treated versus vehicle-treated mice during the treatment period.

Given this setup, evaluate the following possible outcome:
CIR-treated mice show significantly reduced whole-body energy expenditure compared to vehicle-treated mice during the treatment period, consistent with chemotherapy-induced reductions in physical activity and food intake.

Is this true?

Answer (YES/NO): NO